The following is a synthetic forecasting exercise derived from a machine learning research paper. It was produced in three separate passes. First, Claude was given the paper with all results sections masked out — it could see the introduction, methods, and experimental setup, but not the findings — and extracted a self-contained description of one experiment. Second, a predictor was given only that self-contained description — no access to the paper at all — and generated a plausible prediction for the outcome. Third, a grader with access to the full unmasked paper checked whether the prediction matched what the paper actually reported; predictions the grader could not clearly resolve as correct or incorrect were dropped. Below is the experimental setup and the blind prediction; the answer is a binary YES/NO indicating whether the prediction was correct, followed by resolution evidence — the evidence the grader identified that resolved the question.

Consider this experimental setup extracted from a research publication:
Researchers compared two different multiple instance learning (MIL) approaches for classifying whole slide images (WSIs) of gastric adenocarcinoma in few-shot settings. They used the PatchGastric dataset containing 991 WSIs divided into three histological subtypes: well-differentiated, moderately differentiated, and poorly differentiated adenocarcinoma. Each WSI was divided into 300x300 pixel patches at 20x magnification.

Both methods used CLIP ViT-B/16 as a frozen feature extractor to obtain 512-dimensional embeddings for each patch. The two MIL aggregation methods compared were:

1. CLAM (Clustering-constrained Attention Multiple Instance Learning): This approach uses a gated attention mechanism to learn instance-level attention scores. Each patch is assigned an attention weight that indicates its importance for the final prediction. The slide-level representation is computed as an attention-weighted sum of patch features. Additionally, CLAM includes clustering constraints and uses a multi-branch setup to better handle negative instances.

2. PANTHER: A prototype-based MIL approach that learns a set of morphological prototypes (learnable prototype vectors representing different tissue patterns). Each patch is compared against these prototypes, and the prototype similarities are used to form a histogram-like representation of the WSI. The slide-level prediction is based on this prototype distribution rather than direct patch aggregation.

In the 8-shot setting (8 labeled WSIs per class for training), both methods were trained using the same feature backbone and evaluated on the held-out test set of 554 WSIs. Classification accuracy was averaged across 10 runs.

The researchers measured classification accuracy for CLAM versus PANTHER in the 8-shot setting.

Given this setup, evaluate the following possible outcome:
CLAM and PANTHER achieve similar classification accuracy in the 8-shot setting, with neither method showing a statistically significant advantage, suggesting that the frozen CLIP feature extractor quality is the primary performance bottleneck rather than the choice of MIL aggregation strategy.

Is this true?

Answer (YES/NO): NO